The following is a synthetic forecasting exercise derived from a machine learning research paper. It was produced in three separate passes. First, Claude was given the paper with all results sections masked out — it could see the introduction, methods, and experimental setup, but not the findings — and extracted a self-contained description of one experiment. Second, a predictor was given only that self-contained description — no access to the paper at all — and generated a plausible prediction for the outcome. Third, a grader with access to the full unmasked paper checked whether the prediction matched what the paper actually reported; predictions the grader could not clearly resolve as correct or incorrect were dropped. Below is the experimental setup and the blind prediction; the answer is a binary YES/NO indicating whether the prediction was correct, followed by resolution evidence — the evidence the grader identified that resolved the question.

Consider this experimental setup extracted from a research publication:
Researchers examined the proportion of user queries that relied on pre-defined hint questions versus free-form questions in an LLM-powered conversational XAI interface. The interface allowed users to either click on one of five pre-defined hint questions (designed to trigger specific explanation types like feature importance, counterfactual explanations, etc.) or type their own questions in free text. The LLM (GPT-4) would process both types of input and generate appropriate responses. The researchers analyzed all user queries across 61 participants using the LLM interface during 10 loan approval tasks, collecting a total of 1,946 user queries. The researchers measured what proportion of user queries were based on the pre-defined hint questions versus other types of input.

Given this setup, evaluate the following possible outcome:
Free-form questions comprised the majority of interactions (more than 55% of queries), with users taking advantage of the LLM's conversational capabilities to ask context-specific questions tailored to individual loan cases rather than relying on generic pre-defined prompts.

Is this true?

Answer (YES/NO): NO